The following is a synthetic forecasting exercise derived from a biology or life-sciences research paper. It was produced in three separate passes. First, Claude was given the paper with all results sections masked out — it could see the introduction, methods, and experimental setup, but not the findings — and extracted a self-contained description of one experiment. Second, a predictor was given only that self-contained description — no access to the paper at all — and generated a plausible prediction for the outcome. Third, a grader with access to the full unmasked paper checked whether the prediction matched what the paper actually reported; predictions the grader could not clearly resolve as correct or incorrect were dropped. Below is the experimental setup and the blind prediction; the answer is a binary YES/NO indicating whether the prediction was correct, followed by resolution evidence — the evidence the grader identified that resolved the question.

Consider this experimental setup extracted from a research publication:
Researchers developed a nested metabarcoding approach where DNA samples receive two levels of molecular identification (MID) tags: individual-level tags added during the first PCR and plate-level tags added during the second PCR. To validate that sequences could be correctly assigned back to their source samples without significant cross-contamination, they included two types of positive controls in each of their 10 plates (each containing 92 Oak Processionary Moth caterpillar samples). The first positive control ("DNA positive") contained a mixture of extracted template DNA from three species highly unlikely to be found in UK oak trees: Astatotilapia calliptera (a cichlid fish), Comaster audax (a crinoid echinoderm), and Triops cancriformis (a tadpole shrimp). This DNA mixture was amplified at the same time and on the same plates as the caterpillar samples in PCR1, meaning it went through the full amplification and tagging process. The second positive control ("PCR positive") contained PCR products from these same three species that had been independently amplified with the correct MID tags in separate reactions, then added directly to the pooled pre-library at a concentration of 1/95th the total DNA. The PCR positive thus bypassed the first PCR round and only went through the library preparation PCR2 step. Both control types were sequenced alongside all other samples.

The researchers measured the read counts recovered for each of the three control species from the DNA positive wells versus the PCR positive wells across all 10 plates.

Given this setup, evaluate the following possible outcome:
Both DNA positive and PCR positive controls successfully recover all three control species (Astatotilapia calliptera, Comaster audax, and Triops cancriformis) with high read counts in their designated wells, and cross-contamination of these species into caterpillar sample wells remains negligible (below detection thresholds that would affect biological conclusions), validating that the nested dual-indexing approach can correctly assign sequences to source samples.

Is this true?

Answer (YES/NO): NO